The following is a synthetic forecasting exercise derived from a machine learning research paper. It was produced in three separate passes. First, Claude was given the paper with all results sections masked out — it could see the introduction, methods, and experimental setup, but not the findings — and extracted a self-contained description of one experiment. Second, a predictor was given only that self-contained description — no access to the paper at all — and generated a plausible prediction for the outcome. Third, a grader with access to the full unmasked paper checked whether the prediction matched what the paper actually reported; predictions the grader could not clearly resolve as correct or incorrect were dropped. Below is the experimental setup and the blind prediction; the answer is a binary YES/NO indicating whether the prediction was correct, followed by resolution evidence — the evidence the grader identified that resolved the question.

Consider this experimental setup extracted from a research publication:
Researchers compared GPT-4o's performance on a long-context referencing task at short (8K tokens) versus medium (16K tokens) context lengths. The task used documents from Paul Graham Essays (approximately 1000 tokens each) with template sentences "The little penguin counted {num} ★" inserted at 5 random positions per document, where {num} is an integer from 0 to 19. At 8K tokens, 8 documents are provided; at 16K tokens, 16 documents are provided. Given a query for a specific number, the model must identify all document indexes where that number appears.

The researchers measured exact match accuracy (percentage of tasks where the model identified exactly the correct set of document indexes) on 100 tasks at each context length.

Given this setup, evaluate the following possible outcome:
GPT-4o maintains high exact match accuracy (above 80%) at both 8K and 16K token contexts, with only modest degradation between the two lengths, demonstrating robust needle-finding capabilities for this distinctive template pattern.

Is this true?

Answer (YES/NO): NO